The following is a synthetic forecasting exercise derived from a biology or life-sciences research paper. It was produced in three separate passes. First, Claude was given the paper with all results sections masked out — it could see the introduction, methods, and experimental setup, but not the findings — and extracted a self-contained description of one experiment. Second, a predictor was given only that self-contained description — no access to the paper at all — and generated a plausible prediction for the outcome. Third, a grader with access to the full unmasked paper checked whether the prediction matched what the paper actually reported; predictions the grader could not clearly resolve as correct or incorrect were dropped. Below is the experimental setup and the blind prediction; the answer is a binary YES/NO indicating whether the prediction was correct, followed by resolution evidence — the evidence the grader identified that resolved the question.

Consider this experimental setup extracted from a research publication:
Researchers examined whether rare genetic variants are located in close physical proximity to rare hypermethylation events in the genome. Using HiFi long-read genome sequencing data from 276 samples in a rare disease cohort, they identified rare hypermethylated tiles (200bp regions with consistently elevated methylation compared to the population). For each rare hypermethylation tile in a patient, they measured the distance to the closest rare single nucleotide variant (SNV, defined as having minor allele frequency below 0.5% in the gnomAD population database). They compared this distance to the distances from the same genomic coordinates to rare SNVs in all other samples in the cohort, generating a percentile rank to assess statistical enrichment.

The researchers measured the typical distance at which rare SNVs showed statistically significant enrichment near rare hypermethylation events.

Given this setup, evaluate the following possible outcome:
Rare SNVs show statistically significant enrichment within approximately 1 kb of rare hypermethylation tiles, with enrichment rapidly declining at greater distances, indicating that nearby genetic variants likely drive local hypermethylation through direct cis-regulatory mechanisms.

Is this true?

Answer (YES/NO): YES